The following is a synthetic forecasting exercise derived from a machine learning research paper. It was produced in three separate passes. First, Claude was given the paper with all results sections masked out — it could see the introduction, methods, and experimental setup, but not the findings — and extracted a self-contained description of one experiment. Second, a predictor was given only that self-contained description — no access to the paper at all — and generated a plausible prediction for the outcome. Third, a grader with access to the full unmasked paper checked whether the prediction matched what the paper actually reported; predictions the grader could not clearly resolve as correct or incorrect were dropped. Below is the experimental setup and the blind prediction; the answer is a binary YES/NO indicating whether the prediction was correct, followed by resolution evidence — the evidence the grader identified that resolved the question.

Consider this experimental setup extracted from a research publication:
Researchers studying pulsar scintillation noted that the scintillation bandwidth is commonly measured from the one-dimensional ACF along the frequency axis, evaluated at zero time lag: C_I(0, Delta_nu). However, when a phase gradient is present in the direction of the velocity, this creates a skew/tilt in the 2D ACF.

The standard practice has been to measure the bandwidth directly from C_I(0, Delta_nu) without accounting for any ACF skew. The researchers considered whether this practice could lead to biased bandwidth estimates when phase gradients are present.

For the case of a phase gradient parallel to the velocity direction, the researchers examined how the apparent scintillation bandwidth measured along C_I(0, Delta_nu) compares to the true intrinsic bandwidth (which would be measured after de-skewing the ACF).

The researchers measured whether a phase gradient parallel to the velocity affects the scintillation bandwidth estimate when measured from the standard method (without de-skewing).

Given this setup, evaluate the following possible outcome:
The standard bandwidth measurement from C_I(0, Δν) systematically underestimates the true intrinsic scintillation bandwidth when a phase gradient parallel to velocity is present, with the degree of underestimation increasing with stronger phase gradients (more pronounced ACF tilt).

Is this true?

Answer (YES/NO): YES